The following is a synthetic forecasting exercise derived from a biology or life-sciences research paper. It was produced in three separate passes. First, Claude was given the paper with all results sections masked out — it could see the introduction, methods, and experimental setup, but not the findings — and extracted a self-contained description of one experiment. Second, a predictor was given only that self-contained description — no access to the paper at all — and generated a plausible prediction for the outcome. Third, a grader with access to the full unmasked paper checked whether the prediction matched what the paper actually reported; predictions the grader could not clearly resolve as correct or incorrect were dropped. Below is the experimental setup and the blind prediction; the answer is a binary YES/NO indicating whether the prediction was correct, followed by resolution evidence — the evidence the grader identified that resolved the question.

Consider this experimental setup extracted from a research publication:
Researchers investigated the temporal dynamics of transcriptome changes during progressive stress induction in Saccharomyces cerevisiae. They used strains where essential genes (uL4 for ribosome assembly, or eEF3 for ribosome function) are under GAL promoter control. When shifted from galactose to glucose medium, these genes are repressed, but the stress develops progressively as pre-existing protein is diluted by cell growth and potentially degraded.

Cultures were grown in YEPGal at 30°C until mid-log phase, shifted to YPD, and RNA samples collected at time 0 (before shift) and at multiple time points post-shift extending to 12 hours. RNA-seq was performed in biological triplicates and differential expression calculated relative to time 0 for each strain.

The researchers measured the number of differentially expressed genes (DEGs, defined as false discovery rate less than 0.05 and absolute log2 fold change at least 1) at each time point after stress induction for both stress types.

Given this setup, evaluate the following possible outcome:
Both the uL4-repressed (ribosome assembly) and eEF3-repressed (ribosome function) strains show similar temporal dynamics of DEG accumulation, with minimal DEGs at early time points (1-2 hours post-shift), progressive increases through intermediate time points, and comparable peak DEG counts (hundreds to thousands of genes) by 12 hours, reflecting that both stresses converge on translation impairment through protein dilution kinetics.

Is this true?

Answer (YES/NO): NO